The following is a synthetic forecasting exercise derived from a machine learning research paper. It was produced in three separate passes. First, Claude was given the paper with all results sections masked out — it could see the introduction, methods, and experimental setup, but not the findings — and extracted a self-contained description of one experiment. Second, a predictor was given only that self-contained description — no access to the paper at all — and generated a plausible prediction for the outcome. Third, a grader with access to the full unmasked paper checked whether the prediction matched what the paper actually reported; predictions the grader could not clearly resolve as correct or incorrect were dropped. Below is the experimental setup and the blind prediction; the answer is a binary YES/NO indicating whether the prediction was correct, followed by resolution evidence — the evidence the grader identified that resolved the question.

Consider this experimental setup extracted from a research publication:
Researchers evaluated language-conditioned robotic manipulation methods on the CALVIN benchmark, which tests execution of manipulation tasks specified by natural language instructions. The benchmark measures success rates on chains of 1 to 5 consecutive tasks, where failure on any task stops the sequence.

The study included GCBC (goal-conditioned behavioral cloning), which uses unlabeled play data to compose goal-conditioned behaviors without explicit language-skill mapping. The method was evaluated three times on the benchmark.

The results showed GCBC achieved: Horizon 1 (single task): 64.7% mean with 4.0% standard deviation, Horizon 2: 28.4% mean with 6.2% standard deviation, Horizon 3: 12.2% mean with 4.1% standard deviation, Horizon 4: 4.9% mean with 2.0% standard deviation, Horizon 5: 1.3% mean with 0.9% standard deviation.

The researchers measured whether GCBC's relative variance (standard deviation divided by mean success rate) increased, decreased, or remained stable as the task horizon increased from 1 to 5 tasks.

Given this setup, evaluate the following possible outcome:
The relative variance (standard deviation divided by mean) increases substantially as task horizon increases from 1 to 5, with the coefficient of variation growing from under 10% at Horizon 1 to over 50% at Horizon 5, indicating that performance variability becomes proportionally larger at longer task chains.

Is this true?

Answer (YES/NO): YES